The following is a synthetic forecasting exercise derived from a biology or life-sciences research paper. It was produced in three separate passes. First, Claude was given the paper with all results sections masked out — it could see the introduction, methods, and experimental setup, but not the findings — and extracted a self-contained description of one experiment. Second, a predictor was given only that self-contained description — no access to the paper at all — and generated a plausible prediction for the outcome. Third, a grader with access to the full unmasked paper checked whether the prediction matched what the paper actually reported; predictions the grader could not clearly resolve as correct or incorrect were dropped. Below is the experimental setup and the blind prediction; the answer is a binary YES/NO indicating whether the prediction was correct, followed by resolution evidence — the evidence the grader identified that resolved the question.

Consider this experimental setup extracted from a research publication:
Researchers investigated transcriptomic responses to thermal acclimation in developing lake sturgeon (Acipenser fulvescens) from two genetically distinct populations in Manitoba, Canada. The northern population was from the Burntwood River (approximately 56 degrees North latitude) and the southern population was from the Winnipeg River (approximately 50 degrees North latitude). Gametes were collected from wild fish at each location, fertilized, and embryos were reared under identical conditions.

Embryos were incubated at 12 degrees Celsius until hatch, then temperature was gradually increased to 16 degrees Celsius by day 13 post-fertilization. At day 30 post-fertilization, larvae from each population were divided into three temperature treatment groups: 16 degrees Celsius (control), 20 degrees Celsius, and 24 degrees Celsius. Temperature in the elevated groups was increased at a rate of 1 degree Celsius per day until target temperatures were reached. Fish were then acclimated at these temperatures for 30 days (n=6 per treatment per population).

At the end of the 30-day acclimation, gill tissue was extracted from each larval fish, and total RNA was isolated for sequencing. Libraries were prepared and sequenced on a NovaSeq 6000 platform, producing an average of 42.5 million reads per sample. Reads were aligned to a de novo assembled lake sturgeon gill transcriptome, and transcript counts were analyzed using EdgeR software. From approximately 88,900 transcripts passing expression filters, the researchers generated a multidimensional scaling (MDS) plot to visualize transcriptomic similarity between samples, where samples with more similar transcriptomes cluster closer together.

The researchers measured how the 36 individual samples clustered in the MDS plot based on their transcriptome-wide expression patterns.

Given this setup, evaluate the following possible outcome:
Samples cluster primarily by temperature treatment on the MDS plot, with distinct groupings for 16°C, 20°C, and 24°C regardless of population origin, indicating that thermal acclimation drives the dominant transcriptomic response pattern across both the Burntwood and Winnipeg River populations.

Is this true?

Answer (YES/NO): NO